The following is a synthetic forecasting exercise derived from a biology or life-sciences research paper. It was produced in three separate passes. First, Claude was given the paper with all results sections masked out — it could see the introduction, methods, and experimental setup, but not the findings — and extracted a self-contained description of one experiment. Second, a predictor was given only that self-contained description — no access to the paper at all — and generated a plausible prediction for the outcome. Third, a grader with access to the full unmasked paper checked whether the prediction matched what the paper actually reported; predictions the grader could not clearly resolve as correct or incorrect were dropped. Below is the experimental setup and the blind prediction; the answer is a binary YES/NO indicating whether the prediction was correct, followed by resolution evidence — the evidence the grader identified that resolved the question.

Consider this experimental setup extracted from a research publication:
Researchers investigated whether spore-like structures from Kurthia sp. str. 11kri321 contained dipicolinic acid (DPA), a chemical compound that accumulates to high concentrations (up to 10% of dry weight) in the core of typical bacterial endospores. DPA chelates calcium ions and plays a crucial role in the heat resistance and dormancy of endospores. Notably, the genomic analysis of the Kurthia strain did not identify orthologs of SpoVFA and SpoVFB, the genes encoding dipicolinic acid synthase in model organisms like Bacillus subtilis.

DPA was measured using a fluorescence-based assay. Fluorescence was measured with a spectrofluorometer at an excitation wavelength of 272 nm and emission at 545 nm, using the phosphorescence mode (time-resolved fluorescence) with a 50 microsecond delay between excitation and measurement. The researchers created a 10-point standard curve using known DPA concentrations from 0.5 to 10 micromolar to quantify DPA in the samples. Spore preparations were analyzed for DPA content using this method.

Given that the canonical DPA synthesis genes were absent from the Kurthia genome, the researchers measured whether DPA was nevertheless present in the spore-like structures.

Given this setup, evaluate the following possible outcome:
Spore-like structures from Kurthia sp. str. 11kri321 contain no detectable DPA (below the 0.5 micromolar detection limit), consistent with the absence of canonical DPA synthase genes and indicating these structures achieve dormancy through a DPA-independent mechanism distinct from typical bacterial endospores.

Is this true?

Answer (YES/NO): YES